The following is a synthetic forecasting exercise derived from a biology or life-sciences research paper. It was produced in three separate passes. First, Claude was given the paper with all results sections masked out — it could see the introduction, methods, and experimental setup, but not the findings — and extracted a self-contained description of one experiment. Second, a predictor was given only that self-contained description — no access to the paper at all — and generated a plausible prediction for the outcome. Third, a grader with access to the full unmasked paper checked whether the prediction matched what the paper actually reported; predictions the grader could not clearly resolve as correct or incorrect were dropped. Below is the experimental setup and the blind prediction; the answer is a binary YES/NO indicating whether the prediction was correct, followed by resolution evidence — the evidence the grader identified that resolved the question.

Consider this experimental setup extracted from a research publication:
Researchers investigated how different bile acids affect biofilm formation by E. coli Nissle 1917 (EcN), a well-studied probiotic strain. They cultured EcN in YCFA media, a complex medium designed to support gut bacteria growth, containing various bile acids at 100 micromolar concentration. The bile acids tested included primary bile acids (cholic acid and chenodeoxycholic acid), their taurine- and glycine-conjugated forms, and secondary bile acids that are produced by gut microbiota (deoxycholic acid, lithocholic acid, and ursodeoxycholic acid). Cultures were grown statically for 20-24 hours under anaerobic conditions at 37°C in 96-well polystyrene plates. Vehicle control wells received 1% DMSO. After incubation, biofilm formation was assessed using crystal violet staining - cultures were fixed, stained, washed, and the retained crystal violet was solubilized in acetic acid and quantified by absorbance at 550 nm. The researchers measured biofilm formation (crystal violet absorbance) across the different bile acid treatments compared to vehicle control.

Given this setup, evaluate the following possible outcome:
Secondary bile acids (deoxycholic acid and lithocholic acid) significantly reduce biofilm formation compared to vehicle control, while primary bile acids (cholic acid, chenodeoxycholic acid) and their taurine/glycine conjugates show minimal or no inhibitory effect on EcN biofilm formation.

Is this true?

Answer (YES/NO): NO